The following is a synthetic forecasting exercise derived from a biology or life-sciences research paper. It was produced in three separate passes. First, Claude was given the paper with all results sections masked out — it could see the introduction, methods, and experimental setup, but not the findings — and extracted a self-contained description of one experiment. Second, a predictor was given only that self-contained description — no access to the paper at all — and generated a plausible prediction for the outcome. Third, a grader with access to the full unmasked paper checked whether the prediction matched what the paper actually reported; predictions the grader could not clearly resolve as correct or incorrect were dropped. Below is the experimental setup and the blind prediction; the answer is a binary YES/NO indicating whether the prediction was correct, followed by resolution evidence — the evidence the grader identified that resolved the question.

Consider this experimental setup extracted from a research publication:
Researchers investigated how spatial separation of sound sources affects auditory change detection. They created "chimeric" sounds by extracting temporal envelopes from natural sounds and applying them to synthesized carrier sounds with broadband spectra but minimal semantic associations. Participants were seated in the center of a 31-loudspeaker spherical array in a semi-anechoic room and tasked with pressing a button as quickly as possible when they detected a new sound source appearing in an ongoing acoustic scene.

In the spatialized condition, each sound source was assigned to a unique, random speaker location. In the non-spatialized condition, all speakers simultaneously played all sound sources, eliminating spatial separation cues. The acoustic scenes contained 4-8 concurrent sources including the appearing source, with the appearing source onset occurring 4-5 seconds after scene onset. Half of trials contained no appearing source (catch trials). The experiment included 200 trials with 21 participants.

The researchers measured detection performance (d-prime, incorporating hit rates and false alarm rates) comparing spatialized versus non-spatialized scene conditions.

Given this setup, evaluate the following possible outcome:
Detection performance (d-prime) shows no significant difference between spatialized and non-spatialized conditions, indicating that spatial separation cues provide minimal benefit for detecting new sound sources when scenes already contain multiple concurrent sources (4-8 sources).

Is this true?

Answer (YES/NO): NO